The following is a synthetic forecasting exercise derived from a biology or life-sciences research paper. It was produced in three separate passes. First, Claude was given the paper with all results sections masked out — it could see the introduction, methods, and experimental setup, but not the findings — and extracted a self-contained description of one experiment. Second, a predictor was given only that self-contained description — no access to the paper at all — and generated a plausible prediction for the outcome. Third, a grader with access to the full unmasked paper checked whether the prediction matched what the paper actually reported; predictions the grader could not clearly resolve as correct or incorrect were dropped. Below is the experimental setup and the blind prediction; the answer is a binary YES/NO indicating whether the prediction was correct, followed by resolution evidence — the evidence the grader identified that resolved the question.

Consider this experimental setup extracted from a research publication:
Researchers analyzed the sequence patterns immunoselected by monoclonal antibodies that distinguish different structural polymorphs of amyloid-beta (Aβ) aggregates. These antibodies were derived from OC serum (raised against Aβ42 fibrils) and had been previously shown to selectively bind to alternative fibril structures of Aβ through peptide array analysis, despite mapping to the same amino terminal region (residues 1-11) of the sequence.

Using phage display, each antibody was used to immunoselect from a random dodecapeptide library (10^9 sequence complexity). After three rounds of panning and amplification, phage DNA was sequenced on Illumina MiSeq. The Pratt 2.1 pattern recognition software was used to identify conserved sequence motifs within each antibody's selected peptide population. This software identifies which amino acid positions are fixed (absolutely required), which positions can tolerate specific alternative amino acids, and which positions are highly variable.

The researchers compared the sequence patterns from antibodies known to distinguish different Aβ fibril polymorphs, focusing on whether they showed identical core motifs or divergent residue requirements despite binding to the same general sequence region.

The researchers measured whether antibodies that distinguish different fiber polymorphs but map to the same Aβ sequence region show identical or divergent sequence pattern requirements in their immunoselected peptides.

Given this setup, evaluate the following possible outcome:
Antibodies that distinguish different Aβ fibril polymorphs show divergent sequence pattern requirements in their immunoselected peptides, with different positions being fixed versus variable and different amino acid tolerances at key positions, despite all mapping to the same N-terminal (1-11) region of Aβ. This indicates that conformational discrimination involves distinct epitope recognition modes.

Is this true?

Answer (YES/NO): YES